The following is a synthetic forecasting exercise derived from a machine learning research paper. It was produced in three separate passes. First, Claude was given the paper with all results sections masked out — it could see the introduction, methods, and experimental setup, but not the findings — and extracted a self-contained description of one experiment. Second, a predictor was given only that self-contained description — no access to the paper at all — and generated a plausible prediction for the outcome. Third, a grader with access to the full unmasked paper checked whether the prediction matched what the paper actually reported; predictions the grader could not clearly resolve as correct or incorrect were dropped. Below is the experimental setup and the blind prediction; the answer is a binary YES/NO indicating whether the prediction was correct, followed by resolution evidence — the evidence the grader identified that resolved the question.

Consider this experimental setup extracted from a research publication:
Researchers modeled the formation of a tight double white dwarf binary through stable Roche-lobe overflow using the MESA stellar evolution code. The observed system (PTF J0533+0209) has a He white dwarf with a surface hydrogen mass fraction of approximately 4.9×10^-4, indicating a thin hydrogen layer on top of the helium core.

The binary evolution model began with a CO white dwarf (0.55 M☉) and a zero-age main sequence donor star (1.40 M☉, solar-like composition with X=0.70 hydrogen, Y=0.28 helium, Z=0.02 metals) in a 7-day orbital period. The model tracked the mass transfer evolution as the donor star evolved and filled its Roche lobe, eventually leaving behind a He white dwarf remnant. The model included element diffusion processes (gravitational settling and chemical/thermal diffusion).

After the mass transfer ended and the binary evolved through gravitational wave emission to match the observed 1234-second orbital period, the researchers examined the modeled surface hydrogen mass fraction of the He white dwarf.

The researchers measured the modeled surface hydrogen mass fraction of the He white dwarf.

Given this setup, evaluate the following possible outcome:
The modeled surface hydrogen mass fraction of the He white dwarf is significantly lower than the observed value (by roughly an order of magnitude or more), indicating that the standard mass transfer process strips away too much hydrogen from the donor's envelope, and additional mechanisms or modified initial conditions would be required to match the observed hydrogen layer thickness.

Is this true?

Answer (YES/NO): NO